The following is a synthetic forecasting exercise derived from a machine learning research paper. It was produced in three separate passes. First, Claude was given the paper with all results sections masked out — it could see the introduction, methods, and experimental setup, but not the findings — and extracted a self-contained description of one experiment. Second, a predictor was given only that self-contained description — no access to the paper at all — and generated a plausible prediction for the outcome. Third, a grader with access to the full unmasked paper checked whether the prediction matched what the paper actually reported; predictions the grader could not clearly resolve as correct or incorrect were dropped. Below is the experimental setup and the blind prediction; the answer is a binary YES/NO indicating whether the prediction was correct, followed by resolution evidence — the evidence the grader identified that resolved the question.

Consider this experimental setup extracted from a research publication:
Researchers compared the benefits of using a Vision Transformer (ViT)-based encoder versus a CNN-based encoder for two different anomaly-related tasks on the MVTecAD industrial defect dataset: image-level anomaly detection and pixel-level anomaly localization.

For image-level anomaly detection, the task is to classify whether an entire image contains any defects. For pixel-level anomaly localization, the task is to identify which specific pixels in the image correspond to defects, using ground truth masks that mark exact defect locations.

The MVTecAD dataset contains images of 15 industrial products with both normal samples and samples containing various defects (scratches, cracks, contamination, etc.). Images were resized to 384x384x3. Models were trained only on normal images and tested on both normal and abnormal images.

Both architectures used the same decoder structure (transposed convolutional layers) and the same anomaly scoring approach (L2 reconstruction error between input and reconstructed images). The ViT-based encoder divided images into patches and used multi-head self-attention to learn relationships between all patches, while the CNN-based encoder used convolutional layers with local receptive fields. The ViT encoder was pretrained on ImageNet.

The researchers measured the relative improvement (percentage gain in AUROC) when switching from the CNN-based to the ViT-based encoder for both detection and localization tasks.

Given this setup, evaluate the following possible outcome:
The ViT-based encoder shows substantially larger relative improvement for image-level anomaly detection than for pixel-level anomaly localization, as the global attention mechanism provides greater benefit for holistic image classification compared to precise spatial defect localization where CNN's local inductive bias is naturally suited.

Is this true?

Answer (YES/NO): YES